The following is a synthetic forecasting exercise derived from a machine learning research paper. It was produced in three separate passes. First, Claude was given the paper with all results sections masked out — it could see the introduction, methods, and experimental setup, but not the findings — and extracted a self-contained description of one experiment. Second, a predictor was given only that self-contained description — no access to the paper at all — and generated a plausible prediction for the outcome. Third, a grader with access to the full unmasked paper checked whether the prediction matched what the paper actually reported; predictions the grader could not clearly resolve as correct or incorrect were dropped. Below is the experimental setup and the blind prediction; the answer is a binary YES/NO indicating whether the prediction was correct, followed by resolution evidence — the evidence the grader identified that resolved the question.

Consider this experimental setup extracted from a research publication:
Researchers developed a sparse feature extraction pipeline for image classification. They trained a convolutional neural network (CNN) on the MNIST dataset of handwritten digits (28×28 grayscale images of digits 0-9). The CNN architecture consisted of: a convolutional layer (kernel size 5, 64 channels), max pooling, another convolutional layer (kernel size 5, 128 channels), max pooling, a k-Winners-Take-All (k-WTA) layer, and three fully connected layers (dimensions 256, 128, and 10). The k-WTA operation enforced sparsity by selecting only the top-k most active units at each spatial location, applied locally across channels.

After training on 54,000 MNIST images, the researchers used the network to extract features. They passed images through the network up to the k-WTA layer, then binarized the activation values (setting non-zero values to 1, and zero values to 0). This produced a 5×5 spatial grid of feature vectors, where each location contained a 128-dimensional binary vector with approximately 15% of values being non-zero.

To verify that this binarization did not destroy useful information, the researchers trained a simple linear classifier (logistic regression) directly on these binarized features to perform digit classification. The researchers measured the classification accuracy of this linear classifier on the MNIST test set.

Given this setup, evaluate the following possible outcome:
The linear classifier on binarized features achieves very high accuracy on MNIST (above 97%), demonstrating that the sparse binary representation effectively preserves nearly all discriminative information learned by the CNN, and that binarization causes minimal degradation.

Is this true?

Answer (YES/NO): YES